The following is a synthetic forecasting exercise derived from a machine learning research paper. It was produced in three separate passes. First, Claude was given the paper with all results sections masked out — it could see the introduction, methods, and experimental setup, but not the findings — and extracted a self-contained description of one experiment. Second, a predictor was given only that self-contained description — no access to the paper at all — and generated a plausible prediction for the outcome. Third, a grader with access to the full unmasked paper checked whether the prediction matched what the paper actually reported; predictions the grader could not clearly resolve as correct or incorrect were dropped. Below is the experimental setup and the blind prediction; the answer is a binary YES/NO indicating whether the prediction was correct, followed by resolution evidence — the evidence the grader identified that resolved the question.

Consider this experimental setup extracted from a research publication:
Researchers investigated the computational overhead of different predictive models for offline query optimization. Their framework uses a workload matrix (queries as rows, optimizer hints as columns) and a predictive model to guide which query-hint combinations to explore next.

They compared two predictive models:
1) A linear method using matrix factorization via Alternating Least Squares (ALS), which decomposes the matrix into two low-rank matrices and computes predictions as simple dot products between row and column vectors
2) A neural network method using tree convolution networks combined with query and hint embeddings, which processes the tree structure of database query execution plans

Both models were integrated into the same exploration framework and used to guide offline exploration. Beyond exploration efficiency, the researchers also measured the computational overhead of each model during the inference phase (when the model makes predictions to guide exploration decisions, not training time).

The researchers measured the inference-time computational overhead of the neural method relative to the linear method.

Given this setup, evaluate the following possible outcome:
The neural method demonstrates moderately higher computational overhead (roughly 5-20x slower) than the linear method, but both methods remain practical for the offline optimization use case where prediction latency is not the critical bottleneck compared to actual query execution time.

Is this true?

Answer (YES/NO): NO